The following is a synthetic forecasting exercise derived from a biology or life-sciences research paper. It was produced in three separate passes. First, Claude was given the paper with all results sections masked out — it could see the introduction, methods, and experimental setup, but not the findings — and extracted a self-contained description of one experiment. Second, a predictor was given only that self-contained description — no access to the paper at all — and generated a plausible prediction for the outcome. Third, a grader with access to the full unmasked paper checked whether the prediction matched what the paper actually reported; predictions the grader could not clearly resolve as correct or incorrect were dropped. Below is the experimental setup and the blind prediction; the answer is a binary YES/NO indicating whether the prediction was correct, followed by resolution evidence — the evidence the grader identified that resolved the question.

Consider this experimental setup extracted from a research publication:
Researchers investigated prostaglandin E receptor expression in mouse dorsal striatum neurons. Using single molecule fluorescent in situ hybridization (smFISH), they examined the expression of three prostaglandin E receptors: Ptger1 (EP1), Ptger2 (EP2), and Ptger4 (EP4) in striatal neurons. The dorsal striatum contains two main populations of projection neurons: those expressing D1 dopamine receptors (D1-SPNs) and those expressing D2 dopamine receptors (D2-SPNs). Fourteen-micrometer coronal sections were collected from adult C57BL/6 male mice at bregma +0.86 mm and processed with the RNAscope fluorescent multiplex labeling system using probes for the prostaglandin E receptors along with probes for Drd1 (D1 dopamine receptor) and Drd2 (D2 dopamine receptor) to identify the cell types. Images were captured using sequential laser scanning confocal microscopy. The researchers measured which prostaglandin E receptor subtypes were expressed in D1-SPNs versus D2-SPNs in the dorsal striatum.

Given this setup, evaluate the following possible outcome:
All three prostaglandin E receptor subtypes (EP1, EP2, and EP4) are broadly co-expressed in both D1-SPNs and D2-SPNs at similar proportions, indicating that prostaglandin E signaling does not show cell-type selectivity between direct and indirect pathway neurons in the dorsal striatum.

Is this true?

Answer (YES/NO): NO